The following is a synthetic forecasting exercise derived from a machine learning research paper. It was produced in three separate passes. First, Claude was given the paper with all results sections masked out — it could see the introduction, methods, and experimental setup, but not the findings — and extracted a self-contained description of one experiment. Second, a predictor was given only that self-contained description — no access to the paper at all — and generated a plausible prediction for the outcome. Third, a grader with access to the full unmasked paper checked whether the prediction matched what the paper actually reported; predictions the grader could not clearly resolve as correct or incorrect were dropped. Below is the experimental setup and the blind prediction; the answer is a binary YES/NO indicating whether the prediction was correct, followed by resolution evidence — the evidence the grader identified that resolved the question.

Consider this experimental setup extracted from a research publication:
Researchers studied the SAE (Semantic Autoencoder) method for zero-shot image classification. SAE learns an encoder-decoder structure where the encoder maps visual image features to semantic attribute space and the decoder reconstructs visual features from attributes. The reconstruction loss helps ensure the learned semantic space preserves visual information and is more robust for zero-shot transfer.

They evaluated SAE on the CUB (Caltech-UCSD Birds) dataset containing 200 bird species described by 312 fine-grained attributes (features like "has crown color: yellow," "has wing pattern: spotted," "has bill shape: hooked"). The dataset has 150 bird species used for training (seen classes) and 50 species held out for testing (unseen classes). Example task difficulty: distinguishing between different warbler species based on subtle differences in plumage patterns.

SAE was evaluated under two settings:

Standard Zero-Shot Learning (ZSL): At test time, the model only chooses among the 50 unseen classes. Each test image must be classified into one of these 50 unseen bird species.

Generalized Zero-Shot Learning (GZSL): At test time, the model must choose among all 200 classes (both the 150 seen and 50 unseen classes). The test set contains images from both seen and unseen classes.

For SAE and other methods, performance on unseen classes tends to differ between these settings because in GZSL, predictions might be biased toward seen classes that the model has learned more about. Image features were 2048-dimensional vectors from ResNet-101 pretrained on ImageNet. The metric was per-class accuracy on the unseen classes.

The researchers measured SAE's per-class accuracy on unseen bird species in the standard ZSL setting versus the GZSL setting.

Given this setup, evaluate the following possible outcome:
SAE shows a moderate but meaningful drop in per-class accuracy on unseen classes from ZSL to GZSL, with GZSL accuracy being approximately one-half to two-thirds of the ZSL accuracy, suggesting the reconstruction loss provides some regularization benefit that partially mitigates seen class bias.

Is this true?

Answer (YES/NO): NO